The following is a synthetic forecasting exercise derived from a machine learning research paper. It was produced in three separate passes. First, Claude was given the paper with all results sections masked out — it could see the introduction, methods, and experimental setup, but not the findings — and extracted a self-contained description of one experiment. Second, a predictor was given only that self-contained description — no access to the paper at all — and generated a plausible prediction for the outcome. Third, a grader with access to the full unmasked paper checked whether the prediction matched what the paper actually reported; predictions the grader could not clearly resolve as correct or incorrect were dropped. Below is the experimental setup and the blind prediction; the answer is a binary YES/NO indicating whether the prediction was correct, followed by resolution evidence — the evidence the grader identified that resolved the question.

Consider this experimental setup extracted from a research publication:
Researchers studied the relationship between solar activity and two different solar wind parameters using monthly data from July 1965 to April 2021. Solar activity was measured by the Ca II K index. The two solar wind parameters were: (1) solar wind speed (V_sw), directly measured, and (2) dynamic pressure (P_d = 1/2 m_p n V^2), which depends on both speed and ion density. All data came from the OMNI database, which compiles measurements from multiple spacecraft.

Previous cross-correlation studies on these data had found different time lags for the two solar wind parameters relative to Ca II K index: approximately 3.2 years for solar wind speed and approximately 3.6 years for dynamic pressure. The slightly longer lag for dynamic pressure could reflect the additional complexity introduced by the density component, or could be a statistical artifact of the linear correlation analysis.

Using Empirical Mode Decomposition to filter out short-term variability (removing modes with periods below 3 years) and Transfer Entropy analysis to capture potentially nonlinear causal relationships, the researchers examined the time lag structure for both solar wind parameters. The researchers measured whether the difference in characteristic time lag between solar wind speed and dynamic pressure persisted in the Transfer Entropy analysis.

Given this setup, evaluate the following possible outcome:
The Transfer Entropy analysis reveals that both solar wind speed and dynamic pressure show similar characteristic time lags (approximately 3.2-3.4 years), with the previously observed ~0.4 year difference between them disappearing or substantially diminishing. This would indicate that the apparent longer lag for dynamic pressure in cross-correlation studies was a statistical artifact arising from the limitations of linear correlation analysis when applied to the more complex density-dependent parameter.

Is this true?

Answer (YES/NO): NO